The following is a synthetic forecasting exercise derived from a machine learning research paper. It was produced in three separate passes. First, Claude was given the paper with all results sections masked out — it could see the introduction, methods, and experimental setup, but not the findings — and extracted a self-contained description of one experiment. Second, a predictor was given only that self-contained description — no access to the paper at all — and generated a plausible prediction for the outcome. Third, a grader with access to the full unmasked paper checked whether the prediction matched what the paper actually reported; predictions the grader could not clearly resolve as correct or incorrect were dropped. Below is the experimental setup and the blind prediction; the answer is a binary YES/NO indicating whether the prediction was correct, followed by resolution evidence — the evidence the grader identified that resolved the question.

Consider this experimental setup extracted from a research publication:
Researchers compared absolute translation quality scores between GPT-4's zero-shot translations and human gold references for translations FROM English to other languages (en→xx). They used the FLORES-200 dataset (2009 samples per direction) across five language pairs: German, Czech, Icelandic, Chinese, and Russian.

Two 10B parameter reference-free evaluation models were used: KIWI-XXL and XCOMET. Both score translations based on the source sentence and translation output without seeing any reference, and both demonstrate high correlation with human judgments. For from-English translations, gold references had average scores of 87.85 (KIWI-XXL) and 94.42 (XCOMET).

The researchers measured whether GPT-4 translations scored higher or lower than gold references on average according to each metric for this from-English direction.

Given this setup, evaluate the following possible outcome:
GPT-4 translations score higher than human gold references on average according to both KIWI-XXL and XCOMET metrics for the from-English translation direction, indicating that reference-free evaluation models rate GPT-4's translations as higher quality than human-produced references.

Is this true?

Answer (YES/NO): NO